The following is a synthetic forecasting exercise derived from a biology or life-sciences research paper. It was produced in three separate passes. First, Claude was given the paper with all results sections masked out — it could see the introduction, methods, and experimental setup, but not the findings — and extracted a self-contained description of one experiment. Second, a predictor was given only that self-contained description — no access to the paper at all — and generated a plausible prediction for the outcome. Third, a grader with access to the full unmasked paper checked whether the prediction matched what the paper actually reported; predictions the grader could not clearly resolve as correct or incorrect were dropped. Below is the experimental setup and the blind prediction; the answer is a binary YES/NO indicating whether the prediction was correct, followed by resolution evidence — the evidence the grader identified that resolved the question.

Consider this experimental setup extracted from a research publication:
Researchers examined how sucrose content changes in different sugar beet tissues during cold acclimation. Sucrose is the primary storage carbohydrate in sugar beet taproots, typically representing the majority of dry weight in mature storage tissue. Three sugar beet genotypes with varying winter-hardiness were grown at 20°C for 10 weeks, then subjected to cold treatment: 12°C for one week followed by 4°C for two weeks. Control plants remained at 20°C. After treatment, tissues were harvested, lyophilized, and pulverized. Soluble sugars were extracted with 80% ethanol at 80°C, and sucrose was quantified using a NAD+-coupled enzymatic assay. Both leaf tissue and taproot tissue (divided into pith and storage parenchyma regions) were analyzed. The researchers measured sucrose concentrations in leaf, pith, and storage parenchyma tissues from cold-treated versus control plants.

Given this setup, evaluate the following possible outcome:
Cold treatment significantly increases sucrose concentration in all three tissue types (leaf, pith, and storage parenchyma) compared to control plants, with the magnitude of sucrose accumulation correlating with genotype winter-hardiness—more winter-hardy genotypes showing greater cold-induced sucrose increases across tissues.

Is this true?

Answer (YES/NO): NO